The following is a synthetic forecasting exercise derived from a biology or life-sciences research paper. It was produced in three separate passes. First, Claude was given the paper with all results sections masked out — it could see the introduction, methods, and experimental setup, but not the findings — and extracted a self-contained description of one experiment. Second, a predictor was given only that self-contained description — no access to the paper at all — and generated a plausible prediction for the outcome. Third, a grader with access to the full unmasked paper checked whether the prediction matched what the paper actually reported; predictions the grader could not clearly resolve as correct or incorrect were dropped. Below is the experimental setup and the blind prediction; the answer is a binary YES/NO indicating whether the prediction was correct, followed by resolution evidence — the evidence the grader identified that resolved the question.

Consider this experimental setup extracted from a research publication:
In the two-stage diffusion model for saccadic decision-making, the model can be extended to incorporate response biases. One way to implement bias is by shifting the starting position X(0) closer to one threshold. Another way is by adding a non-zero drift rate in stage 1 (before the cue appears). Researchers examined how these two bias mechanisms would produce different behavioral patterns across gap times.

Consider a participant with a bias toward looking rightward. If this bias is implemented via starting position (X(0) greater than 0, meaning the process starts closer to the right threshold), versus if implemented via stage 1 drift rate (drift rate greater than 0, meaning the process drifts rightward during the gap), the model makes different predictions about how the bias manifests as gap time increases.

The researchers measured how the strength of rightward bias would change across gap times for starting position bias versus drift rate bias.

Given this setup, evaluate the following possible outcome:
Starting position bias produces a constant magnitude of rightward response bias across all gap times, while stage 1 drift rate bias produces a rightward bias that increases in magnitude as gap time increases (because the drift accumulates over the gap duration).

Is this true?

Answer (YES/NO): NO